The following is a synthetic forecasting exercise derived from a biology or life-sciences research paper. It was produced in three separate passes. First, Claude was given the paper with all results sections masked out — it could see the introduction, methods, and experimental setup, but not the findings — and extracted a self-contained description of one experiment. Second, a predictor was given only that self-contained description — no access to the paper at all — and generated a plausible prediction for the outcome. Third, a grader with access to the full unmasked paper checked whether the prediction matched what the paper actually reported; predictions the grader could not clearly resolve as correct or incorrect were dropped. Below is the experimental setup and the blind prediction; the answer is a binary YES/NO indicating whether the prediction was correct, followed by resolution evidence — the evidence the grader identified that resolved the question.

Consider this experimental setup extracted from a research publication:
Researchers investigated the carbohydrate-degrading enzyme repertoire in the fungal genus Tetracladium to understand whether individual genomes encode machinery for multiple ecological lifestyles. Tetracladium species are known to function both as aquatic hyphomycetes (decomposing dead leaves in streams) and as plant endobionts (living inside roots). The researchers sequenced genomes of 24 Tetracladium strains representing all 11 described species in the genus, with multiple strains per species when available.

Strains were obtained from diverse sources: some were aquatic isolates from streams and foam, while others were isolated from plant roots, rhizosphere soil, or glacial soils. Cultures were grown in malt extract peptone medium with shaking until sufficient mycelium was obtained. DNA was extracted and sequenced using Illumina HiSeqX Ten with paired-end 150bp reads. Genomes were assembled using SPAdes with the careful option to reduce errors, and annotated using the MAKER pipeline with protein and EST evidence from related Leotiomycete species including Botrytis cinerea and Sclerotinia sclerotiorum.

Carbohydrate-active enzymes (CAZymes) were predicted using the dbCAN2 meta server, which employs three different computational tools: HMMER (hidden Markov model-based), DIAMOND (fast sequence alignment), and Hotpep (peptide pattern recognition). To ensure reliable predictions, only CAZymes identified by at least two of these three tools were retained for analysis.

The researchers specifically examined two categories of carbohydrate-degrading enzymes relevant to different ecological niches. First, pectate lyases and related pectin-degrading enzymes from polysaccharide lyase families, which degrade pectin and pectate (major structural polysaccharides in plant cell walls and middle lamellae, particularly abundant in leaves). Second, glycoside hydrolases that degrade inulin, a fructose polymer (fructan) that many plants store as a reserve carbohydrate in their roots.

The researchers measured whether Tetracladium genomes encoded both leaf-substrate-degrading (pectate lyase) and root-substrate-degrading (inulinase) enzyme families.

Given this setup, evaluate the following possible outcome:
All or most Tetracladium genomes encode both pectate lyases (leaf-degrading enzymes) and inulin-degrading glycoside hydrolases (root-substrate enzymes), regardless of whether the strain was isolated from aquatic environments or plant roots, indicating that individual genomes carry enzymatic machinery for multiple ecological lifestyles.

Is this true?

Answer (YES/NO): YES